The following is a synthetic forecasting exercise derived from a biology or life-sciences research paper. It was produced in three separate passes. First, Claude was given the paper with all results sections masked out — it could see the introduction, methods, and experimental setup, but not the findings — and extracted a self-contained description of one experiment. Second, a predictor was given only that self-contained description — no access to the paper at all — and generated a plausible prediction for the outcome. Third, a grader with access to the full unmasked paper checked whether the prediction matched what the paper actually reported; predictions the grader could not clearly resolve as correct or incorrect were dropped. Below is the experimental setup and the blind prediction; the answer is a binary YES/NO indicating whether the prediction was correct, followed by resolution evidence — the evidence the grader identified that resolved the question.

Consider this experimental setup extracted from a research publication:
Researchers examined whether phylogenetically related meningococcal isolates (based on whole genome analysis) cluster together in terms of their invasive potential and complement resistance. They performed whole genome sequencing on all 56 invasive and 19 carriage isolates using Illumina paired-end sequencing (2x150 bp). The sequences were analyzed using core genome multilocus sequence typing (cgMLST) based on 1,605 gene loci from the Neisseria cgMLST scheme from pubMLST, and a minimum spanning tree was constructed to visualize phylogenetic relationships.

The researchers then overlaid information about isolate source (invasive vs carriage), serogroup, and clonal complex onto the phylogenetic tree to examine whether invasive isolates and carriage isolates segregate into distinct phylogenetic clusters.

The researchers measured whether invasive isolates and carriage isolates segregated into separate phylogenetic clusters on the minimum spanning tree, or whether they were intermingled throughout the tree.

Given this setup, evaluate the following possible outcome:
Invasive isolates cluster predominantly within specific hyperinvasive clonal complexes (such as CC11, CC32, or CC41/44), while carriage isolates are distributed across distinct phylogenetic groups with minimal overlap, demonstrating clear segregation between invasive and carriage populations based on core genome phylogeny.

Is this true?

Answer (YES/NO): NO